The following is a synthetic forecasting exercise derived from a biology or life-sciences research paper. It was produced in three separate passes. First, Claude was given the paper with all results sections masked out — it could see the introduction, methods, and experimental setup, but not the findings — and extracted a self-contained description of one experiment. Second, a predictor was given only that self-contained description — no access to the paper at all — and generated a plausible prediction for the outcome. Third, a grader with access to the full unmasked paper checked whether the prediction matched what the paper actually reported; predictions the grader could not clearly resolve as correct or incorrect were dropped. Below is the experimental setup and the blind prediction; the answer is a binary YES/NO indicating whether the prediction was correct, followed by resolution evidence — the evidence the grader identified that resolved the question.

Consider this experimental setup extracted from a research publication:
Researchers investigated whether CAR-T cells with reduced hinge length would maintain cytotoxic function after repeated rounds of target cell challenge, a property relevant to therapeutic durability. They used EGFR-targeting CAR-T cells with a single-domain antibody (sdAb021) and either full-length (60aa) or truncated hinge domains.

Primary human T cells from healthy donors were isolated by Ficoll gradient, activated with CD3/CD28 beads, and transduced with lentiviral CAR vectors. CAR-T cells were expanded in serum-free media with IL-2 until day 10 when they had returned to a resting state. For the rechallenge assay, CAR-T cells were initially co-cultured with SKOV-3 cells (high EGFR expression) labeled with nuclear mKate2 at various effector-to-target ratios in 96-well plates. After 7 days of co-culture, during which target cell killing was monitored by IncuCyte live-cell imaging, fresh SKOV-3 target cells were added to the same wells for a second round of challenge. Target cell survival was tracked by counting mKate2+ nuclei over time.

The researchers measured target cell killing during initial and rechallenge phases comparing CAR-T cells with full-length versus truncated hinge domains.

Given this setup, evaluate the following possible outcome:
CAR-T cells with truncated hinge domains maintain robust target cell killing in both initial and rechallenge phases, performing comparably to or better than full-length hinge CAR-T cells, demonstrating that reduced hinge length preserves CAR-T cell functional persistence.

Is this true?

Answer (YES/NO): NO